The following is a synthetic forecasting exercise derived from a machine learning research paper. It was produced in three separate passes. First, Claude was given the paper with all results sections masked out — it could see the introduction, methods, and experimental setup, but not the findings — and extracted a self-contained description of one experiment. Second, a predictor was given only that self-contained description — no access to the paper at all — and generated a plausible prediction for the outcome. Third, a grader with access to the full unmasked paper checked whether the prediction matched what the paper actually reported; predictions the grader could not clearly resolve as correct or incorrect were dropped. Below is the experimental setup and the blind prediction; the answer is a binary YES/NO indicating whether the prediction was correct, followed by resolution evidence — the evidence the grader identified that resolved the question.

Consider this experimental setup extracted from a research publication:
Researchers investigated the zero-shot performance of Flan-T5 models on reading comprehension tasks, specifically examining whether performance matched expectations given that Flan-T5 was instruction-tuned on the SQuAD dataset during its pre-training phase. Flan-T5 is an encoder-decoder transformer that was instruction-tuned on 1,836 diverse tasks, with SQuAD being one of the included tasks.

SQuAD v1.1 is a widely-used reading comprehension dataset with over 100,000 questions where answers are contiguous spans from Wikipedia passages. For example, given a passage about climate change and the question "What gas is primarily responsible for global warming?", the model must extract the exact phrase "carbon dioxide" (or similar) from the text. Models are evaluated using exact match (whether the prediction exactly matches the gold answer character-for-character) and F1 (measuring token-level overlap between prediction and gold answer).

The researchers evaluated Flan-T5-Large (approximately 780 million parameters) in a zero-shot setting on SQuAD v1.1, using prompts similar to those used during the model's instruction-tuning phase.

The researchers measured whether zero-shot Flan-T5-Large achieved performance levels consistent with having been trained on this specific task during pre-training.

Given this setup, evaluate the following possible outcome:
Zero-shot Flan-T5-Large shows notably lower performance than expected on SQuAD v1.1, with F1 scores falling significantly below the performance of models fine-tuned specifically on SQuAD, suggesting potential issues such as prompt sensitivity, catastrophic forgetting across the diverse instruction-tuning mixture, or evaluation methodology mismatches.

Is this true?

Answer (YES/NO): YES